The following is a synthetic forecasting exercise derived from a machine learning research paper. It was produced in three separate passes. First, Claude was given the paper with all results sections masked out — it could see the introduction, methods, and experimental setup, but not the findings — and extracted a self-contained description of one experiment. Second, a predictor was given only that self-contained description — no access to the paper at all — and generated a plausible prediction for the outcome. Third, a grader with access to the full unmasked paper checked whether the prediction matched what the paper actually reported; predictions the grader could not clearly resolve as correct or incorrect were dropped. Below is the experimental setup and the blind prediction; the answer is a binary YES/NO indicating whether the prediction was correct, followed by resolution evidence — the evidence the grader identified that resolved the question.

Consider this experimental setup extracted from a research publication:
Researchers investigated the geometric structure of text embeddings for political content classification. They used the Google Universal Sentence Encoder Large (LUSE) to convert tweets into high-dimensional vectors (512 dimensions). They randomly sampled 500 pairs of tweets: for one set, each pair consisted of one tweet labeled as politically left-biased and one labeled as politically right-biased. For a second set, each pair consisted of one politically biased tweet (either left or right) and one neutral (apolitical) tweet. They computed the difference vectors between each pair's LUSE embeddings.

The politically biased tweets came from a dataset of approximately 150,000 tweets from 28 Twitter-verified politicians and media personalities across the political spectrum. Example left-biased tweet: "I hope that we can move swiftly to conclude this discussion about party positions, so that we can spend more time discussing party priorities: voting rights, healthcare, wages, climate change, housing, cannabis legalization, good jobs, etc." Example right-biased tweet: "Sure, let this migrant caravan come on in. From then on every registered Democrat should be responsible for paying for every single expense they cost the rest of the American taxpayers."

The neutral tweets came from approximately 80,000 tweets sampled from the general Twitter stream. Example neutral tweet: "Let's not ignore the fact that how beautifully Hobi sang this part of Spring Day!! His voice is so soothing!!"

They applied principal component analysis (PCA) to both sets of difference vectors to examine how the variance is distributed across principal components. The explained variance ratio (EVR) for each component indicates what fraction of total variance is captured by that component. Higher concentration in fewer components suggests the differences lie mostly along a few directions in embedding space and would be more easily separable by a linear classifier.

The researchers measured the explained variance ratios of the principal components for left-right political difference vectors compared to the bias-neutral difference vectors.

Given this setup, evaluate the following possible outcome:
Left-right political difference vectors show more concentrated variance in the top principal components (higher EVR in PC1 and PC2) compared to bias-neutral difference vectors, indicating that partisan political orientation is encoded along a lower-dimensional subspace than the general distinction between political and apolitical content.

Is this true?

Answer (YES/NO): NO